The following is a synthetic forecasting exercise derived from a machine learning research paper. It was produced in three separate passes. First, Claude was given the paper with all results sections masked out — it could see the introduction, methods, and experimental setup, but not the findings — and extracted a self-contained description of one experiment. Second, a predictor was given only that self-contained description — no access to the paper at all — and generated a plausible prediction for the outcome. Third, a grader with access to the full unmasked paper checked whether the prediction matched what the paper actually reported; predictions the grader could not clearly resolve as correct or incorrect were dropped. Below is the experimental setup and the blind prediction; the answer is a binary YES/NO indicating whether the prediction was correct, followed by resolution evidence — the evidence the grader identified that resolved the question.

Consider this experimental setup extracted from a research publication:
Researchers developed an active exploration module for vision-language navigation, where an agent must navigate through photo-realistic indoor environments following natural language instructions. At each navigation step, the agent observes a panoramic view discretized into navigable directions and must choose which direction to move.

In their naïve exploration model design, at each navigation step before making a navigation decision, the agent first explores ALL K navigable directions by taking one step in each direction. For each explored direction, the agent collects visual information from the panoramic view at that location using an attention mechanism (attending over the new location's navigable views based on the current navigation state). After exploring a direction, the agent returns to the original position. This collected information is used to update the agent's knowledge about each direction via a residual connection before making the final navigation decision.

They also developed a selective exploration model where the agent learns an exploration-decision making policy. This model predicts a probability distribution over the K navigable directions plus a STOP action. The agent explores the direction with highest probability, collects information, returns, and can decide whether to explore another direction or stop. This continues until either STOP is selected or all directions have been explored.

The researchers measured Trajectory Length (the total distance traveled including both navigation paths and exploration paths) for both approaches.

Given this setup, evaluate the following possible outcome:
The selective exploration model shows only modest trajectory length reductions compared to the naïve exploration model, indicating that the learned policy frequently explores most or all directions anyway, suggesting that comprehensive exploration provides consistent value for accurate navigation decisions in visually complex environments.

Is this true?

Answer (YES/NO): NO